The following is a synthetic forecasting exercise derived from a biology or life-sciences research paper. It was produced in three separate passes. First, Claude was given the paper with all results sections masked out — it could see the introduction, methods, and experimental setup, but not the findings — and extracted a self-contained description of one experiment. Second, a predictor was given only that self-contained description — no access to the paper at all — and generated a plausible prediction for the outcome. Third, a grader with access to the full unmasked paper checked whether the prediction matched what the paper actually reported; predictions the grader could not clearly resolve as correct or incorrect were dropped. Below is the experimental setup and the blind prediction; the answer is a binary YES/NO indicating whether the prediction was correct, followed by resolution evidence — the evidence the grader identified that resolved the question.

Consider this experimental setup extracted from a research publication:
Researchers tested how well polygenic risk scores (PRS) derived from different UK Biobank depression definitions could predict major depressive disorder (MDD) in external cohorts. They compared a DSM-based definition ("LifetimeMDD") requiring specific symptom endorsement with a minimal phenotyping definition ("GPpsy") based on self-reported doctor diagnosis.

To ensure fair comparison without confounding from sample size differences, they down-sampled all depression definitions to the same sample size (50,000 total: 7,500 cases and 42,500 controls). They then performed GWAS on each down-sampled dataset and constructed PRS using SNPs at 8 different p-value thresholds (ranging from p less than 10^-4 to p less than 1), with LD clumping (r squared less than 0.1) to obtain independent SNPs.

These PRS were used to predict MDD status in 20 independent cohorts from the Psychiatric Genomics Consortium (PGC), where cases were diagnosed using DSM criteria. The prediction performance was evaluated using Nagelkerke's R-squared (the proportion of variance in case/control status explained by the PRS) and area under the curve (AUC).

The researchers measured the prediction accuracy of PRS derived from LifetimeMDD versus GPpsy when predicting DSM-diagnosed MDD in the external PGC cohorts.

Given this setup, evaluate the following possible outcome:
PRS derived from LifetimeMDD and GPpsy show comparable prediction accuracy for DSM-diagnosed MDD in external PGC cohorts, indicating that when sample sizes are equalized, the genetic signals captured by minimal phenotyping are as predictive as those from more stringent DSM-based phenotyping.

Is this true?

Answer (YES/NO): NO